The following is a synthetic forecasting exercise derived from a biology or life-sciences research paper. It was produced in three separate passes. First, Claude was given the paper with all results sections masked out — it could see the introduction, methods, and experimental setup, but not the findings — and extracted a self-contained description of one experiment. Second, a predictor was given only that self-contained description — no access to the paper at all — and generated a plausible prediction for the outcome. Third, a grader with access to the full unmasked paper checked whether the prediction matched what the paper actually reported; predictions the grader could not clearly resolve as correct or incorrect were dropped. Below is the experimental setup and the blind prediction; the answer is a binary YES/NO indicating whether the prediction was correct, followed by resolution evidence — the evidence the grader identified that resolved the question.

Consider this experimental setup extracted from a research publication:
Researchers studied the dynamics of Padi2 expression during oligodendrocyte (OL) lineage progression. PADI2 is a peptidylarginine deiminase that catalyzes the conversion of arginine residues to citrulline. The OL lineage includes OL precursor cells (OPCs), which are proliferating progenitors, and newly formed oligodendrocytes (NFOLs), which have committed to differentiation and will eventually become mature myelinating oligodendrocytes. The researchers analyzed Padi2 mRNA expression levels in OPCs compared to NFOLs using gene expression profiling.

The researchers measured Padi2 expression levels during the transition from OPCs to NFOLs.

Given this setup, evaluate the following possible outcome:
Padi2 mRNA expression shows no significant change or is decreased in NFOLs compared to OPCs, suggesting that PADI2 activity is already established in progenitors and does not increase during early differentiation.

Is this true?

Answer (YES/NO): NO